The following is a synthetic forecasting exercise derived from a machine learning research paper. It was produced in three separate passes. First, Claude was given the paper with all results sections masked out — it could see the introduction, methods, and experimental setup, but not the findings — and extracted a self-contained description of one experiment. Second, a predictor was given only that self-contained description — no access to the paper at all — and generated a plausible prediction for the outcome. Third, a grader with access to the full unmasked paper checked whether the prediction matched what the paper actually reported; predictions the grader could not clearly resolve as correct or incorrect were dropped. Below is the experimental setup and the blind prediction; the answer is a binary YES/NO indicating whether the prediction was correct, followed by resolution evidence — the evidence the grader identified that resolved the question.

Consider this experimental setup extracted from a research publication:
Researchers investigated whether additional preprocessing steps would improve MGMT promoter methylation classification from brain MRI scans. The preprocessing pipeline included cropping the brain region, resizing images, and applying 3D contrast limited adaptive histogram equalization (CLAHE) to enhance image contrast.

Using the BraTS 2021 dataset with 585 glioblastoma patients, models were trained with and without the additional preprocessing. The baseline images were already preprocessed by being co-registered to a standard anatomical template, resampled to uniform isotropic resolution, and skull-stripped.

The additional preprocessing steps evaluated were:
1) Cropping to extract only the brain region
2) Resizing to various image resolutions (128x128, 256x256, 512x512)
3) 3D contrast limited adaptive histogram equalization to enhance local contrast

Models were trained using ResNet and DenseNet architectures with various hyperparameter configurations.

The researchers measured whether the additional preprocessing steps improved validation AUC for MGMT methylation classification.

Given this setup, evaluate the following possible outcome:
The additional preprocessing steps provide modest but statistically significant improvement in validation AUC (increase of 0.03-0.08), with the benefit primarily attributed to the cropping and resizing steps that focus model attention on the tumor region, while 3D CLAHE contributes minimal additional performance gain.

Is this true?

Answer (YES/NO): NO